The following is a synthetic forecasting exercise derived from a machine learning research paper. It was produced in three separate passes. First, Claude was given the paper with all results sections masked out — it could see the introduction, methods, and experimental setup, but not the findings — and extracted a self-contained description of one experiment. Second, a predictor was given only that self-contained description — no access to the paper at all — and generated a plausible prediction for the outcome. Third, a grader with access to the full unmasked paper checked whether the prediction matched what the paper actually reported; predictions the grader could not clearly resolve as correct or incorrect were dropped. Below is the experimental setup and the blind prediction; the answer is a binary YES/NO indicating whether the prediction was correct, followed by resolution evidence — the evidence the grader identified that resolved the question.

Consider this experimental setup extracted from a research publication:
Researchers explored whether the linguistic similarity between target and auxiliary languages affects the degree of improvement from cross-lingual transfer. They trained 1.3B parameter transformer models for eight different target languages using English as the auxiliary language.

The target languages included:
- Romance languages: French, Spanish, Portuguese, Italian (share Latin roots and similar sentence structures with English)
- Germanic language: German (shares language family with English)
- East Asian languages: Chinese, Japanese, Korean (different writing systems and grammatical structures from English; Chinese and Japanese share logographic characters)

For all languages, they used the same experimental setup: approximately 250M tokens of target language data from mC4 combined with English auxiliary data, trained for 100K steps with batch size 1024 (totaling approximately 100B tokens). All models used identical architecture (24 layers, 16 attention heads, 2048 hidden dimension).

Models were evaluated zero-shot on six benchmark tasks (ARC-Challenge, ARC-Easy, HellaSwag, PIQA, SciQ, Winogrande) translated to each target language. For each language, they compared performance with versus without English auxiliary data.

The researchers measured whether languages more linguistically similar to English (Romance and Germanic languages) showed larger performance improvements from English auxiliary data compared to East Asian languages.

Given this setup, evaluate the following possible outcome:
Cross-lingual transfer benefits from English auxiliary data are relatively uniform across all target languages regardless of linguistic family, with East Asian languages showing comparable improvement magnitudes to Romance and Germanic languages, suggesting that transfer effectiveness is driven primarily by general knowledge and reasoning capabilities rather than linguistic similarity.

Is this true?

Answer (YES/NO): NO